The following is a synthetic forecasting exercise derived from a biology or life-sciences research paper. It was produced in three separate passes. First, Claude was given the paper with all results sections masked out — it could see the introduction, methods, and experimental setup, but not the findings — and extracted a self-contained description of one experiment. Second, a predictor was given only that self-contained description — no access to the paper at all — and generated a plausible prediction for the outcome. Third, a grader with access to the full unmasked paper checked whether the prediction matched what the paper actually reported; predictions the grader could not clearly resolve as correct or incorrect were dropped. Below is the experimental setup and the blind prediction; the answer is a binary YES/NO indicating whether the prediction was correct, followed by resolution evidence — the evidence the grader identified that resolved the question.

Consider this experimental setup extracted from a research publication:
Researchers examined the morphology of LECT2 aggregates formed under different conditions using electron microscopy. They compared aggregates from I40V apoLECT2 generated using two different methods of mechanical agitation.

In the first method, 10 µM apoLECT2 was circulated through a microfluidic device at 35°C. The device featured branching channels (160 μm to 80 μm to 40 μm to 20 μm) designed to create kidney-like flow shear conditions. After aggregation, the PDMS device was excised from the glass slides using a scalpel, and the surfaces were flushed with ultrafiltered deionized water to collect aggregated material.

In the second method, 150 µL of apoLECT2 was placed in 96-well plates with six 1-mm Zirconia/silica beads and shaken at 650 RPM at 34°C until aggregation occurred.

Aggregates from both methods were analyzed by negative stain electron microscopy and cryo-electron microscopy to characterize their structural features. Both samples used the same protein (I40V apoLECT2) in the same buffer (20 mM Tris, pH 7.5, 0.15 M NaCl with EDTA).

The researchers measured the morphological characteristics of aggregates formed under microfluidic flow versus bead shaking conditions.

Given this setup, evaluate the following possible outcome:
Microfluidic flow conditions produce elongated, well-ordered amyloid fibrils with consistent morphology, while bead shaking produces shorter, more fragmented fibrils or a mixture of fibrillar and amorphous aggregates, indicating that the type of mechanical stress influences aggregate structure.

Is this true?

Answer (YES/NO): NO